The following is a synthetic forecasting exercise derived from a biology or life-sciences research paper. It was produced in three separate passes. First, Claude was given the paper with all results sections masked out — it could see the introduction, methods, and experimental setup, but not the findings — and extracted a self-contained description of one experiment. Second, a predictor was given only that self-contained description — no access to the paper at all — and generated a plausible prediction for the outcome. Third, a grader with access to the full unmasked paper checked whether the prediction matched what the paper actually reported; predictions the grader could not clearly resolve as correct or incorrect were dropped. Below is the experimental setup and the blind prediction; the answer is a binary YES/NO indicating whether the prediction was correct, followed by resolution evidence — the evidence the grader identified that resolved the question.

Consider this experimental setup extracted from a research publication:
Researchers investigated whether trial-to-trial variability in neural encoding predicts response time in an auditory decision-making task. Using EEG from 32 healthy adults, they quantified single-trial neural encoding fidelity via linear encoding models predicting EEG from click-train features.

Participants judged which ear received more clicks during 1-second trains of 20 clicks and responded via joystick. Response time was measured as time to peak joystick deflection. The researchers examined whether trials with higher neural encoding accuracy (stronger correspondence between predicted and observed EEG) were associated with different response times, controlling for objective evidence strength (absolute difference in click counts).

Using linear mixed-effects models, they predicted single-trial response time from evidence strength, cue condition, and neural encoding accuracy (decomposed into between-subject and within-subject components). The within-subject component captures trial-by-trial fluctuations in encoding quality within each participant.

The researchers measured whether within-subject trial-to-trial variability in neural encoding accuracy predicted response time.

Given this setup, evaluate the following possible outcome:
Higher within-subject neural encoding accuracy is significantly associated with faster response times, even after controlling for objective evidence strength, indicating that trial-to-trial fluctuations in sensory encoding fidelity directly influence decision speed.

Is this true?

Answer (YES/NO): YES